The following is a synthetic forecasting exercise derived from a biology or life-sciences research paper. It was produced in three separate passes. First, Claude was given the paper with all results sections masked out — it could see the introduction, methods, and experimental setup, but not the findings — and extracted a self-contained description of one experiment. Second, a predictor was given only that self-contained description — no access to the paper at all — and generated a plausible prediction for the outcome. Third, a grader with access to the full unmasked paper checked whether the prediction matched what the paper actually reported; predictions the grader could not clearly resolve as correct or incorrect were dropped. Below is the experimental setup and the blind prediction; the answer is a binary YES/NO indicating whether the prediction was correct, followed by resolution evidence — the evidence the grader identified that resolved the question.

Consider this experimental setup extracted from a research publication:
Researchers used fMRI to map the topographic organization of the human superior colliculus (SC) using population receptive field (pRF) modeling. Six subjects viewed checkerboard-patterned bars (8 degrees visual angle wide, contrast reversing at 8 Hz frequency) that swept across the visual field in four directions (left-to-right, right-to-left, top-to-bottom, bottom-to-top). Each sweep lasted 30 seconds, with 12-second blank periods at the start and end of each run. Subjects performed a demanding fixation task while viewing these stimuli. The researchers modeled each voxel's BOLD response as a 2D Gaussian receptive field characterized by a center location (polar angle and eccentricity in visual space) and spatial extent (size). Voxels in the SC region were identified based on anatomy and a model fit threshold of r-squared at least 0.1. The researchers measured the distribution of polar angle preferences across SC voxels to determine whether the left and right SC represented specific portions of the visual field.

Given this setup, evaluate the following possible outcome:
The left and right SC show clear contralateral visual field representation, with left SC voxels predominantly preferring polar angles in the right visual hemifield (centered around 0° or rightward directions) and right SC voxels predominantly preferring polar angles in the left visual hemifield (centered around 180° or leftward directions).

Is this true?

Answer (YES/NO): YES